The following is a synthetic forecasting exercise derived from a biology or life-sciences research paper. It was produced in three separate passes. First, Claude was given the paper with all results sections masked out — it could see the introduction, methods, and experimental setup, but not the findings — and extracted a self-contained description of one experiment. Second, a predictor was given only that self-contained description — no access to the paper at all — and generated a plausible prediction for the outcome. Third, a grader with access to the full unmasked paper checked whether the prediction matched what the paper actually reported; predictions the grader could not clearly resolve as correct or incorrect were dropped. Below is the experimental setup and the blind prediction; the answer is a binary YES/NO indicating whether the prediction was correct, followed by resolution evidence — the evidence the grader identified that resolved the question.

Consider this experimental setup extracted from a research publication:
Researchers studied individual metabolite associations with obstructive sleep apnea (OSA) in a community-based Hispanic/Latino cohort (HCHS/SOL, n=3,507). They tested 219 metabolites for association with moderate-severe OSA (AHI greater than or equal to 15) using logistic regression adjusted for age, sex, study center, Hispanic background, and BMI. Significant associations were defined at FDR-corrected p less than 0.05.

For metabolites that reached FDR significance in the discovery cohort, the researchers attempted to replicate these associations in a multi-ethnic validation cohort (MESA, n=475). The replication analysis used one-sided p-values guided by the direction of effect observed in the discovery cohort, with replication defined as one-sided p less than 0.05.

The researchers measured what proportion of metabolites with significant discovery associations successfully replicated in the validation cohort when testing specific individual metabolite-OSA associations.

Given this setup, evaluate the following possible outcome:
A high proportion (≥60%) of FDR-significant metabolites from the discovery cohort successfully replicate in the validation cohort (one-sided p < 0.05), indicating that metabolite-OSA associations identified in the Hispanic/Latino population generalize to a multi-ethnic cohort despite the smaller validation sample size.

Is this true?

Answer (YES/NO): NO